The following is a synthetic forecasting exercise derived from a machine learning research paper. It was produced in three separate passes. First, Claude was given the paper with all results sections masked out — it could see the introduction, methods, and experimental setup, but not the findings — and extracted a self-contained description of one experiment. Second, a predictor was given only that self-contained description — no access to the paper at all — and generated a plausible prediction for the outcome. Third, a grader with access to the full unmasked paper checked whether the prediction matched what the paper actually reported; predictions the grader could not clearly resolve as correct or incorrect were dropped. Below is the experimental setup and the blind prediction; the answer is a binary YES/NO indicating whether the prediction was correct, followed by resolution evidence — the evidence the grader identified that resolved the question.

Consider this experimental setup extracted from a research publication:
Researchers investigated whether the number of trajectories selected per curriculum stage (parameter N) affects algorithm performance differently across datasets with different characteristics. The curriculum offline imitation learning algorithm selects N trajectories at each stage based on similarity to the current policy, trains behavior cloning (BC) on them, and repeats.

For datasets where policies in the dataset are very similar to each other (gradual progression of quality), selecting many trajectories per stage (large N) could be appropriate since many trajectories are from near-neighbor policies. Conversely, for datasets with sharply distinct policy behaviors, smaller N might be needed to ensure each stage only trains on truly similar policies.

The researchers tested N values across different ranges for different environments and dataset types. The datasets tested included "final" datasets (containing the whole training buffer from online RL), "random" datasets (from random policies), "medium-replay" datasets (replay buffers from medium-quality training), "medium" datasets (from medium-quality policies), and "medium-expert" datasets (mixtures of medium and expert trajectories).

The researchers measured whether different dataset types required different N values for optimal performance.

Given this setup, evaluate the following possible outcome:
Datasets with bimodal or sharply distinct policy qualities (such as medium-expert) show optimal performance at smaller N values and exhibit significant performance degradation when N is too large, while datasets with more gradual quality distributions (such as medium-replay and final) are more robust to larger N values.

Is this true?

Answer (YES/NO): NO